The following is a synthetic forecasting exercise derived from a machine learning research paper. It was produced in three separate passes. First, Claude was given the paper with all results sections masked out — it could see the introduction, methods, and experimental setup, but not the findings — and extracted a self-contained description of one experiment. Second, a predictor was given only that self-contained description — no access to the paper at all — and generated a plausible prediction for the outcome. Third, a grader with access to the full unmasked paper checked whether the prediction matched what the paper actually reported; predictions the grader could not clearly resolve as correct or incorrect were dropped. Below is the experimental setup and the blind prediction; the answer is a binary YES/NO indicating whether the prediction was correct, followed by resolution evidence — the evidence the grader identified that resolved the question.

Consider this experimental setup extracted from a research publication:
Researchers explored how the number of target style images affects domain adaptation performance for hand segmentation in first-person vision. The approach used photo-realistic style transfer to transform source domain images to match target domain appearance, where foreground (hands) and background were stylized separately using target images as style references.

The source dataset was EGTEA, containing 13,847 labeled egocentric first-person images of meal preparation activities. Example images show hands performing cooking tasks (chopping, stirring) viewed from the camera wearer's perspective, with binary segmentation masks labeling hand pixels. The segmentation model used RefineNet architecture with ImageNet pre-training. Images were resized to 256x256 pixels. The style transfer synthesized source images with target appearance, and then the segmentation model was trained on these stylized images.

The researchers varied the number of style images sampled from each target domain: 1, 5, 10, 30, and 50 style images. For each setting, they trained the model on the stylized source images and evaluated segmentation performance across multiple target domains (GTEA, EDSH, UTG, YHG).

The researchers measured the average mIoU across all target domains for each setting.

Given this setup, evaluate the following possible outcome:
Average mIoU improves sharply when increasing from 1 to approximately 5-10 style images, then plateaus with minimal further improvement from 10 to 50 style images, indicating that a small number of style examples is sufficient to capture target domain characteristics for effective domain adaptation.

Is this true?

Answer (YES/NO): YES